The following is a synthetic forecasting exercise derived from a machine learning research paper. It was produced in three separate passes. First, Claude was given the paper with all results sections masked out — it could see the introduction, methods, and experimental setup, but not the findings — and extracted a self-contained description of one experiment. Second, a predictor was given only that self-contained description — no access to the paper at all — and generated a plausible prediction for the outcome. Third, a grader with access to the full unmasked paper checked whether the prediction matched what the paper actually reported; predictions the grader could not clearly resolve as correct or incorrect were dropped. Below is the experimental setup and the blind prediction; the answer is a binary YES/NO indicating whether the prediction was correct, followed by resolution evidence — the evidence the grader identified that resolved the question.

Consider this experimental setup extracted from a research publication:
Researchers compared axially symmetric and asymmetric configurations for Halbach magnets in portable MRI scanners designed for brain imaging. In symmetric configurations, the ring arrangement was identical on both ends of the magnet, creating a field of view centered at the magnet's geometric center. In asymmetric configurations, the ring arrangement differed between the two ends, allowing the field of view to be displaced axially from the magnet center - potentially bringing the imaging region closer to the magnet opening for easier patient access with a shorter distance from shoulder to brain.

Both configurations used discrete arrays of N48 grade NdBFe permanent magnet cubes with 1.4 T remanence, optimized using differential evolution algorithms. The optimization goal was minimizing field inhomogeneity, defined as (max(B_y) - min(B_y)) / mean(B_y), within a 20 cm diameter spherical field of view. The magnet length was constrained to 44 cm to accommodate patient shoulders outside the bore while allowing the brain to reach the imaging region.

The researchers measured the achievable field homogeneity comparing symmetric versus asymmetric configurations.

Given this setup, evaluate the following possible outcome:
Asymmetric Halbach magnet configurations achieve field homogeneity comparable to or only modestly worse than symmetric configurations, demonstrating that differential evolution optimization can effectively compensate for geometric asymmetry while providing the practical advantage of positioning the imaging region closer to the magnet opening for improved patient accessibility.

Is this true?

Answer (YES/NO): NO